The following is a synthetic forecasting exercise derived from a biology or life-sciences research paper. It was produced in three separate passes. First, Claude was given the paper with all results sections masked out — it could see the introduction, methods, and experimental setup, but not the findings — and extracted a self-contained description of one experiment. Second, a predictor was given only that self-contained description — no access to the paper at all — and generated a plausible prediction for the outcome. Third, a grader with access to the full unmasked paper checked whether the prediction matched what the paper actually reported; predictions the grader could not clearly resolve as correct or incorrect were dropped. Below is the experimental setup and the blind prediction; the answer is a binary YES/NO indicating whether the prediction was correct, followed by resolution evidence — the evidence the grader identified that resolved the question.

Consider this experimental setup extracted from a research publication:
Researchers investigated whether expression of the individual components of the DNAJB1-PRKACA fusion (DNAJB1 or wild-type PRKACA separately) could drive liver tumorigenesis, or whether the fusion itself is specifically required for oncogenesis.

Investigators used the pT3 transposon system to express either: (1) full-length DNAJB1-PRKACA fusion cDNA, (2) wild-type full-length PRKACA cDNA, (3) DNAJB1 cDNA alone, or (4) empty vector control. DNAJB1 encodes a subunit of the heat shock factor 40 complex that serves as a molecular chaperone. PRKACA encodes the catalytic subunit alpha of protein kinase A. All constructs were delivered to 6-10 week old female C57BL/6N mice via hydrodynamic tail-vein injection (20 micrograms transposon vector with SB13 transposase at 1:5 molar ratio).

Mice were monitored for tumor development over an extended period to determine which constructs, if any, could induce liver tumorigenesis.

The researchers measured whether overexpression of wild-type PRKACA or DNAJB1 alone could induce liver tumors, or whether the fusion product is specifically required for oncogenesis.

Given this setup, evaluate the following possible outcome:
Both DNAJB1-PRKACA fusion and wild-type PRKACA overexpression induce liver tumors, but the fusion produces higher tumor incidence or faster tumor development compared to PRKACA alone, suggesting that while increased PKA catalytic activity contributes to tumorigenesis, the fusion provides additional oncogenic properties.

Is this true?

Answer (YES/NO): NO